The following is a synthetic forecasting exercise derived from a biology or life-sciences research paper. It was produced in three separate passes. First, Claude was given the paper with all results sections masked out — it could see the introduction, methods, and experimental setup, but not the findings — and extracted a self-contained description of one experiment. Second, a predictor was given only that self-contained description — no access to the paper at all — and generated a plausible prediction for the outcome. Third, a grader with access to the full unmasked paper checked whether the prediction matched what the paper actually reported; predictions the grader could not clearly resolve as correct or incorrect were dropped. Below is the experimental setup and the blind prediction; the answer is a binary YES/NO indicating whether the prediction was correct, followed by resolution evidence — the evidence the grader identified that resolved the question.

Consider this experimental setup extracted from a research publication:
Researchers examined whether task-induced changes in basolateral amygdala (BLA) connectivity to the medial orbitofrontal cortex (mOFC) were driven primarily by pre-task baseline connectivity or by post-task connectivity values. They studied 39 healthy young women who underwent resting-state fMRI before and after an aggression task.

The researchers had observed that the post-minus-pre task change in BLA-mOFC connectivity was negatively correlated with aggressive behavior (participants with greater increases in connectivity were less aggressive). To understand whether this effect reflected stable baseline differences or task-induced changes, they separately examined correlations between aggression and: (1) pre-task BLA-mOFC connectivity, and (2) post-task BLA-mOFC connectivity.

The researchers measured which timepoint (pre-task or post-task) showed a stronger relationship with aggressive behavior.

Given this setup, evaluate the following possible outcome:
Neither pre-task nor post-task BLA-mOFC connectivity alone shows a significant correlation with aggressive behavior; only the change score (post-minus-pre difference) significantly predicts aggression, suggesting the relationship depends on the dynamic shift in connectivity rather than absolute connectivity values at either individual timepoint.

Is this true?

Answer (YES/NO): YES